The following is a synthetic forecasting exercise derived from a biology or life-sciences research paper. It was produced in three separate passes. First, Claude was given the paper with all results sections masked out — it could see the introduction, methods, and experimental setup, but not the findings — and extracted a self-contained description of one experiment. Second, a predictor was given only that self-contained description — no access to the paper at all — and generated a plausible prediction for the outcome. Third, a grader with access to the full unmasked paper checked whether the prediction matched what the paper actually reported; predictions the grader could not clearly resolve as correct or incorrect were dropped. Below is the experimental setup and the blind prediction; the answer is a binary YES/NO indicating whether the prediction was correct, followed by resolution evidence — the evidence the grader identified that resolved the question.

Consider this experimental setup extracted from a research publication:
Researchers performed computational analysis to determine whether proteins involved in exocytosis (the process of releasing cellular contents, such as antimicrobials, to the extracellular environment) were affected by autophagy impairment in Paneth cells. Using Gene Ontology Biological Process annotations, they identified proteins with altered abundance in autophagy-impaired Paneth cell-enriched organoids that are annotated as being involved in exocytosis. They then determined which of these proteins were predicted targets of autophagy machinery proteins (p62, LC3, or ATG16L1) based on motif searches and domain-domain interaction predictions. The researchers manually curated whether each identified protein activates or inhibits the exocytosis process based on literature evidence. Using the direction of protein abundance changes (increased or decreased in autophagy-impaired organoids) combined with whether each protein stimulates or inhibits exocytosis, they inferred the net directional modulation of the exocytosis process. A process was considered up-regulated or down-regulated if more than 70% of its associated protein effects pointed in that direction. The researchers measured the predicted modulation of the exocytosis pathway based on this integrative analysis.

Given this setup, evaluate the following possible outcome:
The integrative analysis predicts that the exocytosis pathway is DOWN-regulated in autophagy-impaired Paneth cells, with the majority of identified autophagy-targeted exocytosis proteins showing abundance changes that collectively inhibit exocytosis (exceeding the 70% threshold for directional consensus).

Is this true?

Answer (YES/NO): YES